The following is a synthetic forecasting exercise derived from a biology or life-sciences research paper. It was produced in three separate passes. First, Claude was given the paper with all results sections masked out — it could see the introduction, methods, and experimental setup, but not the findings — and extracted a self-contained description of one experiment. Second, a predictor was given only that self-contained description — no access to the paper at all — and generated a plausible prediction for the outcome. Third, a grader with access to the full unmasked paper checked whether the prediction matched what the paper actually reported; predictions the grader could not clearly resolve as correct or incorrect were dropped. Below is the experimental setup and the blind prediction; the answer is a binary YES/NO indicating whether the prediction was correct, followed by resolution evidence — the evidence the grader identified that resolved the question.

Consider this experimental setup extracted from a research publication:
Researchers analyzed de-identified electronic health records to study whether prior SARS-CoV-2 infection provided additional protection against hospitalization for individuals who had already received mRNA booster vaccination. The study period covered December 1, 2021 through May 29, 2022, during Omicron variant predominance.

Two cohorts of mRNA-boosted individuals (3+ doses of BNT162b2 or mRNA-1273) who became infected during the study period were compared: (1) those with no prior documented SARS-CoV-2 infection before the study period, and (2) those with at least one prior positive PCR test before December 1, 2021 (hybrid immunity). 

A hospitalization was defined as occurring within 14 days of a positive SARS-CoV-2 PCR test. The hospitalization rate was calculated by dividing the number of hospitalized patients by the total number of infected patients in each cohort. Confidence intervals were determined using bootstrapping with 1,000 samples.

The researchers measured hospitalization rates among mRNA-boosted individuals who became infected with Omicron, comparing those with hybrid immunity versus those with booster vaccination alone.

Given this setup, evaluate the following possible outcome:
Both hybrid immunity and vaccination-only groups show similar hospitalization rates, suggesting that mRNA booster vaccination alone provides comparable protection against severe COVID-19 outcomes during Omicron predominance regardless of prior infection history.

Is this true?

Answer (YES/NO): YES